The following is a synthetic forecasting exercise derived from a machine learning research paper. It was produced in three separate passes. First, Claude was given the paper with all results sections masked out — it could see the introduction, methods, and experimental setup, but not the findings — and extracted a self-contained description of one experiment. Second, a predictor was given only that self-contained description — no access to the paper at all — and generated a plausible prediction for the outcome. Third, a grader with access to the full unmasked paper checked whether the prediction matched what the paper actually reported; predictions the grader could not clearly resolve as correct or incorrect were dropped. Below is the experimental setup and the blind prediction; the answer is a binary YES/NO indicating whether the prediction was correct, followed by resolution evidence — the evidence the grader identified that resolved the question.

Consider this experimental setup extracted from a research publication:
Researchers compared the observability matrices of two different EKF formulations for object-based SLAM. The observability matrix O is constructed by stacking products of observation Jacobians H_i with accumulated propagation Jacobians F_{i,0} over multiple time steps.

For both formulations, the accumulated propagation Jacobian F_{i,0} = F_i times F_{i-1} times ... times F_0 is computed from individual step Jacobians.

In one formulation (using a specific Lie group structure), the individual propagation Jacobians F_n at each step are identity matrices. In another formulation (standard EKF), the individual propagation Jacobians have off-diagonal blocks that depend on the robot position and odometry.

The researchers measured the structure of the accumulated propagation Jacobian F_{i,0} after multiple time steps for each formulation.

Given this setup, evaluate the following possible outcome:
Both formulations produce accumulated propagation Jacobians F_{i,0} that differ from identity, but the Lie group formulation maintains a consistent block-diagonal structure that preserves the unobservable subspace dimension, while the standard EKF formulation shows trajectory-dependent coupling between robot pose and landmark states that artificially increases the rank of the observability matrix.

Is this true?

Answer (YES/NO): NO